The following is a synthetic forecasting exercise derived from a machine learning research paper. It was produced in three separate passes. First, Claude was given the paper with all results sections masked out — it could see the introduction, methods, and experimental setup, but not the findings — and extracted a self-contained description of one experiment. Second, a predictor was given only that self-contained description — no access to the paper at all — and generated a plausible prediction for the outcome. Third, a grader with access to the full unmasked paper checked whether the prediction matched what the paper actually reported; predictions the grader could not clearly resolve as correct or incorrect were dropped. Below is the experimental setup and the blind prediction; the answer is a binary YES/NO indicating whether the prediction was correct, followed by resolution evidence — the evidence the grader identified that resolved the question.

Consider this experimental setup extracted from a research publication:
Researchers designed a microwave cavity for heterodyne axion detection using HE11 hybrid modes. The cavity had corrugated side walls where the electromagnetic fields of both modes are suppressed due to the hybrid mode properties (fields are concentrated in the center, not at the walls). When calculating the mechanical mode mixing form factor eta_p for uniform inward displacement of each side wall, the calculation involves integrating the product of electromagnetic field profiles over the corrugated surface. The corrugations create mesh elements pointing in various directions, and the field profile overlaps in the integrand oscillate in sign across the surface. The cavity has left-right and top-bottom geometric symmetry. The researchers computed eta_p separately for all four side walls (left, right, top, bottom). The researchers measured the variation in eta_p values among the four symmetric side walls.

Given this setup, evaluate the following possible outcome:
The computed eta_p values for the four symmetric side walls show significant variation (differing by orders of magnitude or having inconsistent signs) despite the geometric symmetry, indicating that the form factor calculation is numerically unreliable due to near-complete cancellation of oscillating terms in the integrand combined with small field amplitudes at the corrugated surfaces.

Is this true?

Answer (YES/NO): NO